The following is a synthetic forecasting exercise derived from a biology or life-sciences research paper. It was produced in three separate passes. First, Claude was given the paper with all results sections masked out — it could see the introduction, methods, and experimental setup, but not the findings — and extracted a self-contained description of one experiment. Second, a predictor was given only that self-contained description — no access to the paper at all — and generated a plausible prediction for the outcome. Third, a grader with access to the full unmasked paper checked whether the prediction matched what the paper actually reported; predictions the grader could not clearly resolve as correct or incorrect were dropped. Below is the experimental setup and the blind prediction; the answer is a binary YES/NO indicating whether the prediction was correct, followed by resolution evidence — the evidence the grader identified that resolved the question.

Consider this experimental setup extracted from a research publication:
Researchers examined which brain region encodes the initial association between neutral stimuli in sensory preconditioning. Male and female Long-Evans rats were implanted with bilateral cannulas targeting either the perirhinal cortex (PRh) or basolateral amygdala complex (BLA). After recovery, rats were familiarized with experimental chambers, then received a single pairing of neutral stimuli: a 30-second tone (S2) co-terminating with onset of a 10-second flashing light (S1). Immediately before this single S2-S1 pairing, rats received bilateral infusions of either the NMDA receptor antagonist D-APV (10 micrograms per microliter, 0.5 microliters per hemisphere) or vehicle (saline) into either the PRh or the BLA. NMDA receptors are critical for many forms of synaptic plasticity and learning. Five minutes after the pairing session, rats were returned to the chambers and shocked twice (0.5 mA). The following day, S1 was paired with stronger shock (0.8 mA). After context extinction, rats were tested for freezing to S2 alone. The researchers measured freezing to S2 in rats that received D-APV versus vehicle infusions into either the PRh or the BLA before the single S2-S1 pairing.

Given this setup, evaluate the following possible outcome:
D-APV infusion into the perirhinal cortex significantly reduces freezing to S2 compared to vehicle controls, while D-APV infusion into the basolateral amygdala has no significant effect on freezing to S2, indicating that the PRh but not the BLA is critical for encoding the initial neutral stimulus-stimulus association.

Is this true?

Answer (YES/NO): NO